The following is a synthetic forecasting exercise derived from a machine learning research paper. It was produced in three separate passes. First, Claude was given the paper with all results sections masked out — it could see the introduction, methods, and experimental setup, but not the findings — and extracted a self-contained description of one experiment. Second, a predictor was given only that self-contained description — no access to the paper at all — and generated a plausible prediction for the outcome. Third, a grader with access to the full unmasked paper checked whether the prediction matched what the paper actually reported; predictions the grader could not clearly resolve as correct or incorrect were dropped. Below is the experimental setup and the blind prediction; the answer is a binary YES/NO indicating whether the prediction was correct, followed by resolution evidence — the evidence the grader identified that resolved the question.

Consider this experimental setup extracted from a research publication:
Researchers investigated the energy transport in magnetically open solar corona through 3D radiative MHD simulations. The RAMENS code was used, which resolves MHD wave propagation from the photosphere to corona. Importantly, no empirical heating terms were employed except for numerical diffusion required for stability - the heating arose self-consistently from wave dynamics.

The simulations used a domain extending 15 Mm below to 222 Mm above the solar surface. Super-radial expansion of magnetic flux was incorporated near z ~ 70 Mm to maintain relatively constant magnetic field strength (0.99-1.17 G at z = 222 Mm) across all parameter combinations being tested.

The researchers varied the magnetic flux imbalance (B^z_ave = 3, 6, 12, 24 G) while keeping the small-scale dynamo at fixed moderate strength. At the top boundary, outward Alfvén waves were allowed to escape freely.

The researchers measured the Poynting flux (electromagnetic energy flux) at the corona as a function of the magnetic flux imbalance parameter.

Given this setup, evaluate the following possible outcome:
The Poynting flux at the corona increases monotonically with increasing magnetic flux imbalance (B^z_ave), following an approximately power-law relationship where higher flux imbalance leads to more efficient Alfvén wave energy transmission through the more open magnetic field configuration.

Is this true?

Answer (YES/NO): NO